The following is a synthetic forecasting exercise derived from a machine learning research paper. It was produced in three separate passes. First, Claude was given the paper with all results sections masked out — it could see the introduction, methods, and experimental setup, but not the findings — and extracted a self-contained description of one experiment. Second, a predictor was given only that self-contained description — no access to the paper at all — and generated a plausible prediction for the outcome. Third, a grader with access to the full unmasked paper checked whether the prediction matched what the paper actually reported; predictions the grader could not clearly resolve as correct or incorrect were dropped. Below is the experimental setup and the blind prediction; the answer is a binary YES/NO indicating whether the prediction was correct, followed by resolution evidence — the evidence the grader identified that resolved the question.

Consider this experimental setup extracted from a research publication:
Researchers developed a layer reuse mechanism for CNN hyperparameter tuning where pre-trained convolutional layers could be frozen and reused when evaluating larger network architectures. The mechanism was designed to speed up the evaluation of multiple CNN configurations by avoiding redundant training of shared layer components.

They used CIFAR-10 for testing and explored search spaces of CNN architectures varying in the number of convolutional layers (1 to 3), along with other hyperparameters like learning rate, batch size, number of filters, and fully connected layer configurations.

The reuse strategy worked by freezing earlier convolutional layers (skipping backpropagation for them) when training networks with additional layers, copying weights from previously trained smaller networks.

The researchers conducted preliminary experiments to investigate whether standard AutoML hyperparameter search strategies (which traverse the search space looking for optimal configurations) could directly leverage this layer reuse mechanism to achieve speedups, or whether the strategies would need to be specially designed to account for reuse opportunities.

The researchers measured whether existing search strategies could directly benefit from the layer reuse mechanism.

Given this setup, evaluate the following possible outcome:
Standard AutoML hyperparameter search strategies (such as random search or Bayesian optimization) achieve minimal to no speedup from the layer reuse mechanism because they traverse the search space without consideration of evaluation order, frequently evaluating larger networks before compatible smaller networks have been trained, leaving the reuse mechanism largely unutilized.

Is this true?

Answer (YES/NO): YES